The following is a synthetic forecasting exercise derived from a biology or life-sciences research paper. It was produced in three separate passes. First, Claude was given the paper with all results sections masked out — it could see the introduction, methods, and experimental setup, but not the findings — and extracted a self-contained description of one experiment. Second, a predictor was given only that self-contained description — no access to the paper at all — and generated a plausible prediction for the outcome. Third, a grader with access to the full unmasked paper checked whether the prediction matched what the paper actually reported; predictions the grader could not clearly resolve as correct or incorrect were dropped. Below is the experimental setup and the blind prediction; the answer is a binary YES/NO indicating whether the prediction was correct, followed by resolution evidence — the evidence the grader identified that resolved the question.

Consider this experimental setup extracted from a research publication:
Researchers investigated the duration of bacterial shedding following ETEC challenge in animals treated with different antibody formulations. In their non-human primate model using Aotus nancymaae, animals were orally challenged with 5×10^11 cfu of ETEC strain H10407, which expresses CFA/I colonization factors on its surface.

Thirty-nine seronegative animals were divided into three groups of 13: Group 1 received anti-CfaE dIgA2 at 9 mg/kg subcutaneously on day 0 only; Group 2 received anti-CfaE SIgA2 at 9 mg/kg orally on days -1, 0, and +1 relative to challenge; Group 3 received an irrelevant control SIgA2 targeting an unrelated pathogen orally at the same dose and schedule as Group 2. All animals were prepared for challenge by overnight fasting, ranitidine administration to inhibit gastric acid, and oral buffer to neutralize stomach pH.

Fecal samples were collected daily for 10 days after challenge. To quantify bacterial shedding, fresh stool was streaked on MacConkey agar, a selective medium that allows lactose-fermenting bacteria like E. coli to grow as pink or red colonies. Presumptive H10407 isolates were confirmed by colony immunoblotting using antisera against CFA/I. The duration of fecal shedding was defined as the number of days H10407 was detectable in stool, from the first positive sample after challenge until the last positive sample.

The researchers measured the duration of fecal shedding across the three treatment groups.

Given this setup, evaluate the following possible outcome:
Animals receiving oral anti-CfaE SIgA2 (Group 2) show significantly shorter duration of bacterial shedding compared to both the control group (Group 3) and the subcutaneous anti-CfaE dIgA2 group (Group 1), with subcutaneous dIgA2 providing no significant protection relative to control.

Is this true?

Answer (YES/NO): NO